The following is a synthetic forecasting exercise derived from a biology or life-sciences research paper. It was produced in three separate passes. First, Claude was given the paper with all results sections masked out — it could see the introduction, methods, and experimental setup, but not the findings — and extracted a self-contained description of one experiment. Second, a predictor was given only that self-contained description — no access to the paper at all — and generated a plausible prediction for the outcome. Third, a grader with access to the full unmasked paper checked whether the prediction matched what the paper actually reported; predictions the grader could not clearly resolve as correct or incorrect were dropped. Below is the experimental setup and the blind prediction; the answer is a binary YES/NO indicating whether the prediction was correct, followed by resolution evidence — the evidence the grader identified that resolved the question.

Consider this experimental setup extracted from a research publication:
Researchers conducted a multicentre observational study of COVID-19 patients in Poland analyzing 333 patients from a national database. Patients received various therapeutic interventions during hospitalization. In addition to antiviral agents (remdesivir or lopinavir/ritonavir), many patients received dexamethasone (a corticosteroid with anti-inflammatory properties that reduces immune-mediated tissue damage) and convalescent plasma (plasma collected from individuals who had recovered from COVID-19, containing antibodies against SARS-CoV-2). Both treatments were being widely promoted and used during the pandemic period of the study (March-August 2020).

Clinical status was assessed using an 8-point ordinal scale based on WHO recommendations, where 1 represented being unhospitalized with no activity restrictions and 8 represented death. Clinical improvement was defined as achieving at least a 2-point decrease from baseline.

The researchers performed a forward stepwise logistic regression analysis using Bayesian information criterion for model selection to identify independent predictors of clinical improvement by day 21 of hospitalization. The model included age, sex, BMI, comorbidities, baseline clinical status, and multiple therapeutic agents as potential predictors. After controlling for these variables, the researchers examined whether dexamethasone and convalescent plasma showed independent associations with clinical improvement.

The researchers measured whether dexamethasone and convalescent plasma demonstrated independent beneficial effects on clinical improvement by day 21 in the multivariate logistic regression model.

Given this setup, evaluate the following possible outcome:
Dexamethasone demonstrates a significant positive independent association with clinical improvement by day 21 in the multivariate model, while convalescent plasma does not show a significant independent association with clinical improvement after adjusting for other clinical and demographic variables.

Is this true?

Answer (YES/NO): NO